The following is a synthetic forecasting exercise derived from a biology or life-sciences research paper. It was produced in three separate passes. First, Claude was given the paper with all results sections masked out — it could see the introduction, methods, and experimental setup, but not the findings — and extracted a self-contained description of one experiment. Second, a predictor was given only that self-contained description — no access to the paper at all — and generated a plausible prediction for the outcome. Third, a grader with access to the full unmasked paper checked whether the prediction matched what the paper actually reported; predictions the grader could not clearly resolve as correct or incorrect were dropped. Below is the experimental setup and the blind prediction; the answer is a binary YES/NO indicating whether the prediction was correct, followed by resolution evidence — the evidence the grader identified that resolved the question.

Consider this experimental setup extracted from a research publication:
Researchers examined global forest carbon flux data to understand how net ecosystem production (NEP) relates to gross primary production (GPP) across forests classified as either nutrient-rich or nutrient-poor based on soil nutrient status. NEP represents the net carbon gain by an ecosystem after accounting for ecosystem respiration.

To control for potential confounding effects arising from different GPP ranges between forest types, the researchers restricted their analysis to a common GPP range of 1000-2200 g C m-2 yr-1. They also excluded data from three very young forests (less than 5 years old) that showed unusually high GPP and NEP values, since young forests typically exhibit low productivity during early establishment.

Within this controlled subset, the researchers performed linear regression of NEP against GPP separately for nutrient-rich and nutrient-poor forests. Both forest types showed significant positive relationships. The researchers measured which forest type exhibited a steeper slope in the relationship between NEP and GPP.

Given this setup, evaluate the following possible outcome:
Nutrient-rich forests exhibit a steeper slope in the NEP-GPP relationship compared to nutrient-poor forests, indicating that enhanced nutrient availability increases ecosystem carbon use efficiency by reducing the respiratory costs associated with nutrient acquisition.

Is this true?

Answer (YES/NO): NO